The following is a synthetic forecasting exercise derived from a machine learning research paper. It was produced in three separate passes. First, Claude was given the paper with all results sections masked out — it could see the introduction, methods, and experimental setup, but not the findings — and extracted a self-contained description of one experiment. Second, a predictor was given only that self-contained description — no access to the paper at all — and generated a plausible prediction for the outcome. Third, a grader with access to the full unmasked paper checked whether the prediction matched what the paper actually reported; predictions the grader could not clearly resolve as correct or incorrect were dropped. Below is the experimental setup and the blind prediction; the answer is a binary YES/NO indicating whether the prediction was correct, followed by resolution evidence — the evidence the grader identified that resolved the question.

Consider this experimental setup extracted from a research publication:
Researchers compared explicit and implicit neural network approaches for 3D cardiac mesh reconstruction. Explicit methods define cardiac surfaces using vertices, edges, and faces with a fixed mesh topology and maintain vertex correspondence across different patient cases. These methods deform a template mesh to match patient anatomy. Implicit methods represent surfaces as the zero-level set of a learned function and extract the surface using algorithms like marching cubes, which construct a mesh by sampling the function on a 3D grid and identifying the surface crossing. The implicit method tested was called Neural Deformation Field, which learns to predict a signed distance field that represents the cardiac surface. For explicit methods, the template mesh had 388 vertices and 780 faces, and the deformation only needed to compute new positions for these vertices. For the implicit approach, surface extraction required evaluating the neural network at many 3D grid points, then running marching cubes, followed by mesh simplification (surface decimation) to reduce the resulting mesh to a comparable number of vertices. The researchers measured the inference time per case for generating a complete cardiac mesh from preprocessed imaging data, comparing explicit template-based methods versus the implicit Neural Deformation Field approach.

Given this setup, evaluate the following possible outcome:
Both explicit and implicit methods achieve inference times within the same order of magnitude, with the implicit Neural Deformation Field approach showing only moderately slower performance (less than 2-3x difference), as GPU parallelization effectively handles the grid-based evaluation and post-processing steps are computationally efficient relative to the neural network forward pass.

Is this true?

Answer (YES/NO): NO